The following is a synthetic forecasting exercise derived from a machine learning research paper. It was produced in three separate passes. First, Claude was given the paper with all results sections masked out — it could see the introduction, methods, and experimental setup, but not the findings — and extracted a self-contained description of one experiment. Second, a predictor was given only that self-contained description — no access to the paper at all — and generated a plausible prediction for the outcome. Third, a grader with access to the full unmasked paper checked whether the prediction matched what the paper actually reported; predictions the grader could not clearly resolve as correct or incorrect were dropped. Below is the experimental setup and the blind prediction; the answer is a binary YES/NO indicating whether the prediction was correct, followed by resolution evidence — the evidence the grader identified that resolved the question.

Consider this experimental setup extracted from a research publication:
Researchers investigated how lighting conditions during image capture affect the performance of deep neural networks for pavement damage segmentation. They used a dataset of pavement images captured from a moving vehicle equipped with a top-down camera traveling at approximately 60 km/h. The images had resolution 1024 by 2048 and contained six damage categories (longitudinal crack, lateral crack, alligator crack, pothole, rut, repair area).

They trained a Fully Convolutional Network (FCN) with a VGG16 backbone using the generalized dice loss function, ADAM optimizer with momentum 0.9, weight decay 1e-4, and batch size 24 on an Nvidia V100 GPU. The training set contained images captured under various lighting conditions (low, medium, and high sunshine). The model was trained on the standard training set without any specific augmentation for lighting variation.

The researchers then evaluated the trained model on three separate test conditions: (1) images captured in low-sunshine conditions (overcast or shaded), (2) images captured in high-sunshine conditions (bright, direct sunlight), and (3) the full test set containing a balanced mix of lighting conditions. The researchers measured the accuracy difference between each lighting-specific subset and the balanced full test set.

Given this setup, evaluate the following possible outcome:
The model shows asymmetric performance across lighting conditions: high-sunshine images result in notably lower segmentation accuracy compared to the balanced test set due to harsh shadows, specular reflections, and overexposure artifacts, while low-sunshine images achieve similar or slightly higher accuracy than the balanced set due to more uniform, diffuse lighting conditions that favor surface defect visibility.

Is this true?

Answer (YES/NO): NO